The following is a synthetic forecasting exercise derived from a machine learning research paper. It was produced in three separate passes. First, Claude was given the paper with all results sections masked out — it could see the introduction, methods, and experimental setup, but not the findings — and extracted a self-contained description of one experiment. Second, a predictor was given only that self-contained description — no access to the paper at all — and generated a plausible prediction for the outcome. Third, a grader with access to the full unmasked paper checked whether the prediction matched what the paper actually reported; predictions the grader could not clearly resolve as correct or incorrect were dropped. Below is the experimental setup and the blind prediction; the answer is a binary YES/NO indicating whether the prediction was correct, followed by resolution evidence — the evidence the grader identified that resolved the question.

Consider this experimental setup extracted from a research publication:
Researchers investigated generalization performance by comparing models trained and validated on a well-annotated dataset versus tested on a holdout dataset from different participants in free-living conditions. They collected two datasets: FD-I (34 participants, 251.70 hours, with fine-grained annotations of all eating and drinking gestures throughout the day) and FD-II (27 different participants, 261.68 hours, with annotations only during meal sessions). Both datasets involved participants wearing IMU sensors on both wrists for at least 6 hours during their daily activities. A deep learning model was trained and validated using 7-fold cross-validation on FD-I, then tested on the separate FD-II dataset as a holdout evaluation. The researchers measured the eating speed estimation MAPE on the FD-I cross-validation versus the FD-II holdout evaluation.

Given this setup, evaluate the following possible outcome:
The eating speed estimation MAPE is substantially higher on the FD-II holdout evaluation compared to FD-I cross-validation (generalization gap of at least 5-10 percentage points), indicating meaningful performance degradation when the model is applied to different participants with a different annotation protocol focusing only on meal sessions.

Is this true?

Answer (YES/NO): NO